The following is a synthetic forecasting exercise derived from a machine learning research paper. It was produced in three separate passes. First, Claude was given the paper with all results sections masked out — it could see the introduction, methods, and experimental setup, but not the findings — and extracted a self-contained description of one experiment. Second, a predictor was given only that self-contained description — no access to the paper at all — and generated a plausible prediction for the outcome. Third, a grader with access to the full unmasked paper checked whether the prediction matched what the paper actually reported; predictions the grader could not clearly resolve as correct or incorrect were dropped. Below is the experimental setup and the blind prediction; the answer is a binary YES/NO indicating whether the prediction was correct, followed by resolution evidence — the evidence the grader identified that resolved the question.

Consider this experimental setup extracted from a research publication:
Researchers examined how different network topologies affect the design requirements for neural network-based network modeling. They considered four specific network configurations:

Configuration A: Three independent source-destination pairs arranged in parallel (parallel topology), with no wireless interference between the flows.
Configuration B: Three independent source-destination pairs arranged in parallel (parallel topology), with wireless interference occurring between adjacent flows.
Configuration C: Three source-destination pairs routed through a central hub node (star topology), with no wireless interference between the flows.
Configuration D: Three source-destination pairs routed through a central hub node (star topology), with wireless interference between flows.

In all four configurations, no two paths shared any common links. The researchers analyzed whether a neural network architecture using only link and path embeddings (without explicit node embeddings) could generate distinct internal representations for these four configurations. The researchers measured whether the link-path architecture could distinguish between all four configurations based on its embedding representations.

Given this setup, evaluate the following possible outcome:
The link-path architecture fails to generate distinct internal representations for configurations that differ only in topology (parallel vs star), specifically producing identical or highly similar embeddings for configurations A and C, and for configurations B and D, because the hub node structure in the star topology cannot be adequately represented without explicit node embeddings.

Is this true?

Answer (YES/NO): NO